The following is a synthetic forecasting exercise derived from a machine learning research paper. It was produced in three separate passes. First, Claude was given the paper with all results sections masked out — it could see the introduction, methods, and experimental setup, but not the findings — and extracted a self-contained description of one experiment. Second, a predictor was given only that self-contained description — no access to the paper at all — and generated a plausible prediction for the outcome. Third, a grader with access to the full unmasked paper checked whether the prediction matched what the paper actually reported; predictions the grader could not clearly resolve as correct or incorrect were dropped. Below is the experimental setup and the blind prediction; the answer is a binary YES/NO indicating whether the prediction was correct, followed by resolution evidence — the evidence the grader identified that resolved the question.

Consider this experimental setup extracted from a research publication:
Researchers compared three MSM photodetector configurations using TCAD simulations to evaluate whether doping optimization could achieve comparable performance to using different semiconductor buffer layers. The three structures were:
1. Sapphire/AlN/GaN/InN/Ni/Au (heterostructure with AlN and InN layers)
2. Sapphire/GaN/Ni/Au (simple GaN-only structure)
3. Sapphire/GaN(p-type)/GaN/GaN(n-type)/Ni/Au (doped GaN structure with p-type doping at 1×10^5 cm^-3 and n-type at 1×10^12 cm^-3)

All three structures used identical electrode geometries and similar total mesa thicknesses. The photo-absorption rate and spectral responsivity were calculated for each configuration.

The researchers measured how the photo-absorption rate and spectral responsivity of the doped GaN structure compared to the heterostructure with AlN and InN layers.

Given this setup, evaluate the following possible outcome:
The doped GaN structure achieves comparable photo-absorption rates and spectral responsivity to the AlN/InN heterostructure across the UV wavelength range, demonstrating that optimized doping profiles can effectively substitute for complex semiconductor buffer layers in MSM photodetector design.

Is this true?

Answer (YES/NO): YES